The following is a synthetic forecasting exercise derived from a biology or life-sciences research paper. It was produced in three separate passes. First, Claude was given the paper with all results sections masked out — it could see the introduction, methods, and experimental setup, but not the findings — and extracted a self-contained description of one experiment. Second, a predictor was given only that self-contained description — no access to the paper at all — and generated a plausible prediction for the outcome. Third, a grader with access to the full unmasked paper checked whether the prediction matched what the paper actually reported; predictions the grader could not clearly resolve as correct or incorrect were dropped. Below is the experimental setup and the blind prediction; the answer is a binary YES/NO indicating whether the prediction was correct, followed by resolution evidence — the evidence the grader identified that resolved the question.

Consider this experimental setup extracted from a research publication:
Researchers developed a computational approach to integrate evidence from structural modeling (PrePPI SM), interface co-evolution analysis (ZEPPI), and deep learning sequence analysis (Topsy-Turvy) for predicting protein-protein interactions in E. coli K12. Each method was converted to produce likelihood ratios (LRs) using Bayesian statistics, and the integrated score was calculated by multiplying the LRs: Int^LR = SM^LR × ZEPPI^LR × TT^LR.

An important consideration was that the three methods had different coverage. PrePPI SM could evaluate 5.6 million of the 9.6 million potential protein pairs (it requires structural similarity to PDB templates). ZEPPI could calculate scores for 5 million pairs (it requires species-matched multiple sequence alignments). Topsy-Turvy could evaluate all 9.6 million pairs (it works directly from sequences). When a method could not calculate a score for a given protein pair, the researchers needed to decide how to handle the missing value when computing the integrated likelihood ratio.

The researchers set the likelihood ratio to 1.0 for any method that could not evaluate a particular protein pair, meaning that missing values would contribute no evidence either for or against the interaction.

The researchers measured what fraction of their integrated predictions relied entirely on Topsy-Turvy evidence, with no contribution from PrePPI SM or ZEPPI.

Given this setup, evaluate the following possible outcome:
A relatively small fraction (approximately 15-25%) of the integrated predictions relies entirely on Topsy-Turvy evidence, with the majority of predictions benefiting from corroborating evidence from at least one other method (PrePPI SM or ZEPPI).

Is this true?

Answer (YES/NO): NO